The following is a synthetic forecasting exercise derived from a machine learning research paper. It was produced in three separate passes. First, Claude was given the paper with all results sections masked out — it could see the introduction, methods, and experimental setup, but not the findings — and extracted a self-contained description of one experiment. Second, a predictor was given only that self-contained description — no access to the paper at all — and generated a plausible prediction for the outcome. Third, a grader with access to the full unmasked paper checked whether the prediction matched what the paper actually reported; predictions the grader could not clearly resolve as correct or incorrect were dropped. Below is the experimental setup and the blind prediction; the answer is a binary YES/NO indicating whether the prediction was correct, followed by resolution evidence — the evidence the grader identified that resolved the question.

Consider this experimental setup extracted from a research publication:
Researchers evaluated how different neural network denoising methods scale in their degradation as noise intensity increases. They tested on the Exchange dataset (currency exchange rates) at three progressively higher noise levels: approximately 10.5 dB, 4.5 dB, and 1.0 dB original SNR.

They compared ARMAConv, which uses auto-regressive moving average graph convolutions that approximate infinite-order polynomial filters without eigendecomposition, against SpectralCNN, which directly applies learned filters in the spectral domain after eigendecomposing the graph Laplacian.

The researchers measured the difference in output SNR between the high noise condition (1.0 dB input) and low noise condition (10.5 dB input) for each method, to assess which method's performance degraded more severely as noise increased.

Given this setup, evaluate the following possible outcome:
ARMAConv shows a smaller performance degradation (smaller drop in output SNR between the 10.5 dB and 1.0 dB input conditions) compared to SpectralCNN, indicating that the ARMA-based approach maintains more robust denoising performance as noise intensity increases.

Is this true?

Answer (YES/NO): NO